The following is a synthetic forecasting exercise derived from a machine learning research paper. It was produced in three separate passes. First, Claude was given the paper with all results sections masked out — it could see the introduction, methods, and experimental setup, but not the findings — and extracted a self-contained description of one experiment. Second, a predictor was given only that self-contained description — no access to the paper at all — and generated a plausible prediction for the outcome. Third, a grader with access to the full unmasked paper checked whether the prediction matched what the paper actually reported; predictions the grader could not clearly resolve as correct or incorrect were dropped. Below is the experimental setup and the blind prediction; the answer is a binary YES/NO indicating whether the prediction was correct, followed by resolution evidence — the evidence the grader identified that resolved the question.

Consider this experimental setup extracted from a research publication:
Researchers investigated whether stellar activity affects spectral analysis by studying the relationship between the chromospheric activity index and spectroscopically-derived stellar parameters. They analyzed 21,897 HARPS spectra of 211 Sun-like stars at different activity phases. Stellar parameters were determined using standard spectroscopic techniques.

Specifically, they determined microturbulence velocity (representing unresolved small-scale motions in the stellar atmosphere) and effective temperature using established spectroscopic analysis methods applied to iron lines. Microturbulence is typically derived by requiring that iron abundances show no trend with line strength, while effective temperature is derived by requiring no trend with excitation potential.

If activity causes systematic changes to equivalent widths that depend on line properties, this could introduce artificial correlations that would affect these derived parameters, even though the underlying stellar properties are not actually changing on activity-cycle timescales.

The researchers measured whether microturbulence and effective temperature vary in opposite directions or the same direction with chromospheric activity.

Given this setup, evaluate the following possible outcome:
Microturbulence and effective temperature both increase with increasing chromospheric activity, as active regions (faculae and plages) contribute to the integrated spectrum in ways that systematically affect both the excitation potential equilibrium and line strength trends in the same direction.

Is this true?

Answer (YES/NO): NO